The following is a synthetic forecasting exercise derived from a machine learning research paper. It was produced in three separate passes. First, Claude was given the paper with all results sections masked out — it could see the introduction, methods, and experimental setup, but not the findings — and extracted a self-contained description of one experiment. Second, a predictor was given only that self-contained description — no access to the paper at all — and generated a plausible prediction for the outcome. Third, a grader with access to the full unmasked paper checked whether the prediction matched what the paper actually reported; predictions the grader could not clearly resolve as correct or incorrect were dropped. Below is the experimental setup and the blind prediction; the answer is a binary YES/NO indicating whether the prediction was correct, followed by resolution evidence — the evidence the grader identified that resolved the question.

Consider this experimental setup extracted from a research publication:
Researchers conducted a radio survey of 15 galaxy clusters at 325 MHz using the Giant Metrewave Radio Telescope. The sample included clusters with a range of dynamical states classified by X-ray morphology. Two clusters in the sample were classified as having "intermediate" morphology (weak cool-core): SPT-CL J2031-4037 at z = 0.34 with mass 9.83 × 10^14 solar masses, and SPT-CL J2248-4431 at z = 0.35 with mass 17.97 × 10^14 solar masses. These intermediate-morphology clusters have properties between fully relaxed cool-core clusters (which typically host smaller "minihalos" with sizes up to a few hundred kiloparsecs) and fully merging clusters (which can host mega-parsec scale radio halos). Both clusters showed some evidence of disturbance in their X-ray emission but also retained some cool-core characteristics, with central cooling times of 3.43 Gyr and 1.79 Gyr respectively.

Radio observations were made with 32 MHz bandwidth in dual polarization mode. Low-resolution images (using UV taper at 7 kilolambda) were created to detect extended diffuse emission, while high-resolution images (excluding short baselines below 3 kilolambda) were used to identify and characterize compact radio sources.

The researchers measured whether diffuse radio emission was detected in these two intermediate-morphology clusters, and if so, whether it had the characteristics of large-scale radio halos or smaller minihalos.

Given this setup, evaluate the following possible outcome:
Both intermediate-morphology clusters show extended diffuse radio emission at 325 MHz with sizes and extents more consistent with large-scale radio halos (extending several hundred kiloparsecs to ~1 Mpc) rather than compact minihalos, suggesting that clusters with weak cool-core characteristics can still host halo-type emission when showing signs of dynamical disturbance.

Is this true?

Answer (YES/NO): YES